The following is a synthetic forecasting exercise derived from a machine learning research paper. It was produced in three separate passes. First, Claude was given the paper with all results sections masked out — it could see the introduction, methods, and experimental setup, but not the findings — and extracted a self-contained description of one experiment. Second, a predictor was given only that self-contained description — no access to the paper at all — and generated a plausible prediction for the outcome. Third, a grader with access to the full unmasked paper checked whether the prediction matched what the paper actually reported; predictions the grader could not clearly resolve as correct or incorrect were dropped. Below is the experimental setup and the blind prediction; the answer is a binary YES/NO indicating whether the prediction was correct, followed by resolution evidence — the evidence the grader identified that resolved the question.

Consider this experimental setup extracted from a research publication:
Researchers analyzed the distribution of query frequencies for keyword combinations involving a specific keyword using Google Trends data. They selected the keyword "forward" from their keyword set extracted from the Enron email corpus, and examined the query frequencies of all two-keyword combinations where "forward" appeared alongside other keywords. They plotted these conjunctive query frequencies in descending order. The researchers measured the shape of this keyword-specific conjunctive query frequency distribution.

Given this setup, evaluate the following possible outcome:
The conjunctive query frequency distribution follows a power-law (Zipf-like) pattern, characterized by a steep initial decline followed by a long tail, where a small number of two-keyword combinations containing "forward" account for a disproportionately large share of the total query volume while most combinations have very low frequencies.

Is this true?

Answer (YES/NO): YES